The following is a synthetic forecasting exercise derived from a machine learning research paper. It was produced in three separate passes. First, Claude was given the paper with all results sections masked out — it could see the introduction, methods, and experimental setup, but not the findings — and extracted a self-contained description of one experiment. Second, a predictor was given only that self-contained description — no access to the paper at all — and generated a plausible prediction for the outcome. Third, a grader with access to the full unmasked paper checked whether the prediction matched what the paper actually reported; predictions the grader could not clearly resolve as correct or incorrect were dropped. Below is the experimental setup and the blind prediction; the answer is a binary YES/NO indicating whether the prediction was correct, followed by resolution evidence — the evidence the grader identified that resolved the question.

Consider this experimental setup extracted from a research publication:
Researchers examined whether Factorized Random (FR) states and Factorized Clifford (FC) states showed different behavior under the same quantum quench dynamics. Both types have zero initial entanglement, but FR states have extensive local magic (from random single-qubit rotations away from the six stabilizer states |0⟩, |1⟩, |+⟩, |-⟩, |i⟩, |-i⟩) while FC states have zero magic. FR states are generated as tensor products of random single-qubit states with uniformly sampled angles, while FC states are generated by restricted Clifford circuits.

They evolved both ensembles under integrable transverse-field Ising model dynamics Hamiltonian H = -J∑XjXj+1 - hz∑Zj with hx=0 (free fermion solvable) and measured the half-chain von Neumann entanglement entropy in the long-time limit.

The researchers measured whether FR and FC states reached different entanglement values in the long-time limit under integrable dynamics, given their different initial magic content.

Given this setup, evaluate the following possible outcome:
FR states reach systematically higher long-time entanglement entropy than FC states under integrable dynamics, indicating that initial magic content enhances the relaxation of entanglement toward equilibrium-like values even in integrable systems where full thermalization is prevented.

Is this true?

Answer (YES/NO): NO